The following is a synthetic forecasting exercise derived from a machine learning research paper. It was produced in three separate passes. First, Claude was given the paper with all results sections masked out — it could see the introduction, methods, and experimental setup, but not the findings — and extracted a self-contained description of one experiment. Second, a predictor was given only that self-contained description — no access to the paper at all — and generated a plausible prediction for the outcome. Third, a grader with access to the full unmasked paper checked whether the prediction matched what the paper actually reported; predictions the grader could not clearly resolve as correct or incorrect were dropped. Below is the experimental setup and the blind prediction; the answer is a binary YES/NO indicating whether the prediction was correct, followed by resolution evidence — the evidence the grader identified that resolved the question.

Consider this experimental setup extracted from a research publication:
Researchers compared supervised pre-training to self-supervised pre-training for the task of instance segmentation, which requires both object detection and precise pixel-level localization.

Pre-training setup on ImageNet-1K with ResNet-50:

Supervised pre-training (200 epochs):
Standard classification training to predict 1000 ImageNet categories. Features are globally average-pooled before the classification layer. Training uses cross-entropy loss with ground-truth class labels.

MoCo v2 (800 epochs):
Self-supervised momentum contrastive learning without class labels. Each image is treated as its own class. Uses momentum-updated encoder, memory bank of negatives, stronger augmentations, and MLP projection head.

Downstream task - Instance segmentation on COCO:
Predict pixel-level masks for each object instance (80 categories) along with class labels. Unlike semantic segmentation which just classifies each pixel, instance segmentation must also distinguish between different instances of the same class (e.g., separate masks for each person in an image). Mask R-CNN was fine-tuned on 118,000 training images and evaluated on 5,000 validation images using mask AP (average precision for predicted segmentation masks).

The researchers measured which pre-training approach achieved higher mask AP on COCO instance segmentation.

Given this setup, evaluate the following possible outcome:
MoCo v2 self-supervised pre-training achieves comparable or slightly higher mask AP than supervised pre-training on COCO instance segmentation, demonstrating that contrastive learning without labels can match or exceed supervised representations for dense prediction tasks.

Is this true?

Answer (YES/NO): YES